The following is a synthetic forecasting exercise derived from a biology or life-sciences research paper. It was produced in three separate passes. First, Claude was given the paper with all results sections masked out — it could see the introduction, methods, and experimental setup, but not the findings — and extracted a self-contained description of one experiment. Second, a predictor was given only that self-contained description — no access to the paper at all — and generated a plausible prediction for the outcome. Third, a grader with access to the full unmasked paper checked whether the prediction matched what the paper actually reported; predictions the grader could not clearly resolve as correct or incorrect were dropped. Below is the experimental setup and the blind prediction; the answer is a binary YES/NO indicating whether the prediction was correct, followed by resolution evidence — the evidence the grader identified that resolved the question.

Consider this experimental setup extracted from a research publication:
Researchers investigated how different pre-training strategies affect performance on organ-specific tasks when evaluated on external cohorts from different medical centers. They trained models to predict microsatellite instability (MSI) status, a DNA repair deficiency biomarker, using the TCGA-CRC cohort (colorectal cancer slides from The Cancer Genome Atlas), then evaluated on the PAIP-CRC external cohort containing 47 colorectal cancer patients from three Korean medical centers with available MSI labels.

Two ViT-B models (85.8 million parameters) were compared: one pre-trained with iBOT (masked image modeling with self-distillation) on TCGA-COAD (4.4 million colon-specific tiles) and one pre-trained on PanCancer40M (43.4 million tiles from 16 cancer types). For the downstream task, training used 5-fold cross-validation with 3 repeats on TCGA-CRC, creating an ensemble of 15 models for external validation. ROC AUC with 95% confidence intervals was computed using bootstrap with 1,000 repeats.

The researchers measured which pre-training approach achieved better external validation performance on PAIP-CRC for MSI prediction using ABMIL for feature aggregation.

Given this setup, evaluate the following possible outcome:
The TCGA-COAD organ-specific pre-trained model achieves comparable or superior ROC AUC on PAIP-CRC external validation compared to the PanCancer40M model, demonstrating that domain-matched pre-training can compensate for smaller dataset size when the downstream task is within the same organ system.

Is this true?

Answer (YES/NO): YES